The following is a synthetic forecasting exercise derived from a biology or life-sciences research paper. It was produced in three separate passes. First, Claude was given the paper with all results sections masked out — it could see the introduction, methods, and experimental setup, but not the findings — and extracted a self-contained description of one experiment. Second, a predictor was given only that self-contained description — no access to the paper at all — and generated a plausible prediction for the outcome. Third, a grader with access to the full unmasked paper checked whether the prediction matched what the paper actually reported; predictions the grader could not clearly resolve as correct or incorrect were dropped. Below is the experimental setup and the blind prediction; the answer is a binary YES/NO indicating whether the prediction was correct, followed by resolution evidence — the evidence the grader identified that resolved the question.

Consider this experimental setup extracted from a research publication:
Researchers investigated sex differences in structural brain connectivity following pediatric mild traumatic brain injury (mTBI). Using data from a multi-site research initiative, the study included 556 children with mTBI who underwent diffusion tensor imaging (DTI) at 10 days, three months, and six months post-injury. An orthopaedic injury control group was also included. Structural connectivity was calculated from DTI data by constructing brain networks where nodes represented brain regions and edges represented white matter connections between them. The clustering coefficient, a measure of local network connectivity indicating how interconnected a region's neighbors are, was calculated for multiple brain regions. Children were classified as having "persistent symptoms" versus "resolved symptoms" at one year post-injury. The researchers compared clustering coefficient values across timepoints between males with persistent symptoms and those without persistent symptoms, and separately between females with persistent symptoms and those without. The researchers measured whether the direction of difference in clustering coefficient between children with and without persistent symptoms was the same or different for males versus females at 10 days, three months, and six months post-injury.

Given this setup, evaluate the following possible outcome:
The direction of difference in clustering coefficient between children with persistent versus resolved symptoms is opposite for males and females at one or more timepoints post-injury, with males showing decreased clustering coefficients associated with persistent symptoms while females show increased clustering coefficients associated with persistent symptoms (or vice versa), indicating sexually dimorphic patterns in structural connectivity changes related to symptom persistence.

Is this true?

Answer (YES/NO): YES